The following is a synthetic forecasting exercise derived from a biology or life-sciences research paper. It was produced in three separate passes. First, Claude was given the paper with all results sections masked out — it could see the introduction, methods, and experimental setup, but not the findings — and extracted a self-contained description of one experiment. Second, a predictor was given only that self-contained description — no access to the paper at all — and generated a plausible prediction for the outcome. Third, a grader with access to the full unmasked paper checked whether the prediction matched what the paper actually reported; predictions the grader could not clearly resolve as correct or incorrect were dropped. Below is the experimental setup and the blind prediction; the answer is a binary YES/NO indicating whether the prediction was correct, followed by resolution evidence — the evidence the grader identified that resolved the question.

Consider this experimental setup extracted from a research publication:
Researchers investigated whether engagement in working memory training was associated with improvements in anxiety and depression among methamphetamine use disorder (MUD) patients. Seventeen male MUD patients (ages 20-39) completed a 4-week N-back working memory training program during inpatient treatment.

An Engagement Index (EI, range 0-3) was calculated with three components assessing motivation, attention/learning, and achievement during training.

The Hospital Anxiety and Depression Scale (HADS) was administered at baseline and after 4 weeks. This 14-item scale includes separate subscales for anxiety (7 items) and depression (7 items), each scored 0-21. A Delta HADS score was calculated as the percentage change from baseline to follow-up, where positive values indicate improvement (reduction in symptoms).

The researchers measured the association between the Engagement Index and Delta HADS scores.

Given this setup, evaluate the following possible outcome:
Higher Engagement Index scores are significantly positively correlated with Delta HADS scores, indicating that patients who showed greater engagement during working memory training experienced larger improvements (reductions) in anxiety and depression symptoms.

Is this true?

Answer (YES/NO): NO